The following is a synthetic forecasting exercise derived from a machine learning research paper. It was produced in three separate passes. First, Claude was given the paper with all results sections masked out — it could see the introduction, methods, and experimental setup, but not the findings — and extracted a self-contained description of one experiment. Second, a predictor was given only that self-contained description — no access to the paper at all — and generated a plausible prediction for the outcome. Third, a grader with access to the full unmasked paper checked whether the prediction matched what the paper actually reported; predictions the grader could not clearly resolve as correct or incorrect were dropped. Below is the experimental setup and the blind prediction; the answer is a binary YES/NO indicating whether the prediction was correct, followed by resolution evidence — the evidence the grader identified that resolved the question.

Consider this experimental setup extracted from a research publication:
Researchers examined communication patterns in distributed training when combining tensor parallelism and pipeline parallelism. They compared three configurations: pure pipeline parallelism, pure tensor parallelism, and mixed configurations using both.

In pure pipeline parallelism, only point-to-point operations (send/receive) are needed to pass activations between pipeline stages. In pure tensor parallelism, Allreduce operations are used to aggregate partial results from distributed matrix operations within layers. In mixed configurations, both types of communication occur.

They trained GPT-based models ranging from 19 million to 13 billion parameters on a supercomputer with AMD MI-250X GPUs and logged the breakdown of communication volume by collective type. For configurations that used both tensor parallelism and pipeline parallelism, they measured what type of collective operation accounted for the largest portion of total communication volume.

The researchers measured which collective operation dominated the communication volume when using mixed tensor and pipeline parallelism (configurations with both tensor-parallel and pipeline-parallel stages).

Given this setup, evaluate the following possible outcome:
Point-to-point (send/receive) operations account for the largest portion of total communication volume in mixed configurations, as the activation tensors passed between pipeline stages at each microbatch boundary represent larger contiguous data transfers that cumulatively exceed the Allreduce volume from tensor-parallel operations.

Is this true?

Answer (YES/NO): NO